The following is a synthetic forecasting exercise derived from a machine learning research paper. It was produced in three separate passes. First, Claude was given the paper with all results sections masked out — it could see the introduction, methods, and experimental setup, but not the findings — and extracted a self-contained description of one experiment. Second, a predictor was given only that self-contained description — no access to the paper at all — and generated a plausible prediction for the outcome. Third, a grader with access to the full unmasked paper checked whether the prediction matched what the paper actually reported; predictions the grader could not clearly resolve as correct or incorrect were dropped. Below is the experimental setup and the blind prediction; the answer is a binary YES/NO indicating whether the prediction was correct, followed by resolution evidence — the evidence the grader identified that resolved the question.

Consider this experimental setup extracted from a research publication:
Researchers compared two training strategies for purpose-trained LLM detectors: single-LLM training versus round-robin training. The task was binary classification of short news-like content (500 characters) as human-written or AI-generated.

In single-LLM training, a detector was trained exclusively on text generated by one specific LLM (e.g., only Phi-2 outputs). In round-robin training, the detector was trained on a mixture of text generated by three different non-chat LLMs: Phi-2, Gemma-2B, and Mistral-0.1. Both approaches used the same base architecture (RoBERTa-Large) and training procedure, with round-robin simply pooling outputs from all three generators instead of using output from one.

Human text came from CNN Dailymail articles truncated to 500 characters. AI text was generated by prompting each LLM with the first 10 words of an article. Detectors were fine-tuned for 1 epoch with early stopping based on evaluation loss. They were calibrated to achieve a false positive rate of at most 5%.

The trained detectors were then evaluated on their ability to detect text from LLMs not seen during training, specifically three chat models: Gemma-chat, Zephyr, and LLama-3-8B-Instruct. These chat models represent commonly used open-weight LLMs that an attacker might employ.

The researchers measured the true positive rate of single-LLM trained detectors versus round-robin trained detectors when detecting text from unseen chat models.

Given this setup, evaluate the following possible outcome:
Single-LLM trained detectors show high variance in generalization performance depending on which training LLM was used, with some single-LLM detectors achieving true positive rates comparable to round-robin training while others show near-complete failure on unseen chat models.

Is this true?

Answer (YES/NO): NO